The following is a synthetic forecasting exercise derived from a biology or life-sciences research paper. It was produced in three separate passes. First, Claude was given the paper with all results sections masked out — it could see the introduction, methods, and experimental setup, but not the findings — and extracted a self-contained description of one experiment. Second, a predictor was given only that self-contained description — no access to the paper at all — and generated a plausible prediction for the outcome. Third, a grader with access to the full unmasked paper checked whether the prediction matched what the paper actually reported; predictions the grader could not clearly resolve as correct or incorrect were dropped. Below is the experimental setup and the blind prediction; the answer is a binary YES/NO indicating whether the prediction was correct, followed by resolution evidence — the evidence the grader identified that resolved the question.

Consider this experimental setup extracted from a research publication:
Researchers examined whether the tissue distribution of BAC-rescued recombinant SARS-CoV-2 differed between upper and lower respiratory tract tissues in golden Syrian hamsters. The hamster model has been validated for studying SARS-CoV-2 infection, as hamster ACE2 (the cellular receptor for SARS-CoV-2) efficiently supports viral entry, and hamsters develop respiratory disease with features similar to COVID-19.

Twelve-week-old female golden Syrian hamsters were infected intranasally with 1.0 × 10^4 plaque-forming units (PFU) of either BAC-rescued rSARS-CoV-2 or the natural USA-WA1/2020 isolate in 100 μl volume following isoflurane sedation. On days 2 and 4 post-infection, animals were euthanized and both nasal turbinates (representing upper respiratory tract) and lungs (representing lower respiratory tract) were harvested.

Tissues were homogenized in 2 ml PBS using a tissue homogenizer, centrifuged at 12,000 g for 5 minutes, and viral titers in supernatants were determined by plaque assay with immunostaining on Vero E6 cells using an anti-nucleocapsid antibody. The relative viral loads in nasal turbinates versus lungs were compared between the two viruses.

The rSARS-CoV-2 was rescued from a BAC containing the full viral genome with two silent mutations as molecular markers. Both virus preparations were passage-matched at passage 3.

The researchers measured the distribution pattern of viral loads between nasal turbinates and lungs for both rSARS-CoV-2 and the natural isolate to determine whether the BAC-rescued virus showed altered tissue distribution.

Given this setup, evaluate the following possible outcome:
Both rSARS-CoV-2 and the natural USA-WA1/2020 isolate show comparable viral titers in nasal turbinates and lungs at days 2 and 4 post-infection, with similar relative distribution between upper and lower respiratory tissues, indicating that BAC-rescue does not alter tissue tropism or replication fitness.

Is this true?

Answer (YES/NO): YES